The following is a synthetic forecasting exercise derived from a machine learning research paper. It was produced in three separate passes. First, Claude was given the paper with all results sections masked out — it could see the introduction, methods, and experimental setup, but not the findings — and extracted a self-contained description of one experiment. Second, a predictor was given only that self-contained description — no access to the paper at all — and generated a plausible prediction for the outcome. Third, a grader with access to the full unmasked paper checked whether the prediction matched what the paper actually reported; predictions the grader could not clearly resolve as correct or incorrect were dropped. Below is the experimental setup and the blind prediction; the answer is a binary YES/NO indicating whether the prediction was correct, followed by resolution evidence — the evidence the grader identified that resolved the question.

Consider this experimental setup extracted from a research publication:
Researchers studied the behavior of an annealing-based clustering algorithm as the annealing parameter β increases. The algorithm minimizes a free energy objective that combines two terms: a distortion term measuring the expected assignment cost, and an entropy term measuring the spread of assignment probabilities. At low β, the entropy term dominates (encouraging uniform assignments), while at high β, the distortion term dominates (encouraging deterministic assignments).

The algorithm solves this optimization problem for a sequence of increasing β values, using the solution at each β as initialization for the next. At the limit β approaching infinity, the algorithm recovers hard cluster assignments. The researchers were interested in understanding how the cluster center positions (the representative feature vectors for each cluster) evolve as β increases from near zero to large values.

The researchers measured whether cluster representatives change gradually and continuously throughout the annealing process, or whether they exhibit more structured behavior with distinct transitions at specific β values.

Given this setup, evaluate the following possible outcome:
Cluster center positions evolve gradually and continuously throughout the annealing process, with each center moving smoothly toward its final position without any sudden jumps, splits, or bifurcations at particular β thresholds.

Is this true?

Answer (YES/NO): NO